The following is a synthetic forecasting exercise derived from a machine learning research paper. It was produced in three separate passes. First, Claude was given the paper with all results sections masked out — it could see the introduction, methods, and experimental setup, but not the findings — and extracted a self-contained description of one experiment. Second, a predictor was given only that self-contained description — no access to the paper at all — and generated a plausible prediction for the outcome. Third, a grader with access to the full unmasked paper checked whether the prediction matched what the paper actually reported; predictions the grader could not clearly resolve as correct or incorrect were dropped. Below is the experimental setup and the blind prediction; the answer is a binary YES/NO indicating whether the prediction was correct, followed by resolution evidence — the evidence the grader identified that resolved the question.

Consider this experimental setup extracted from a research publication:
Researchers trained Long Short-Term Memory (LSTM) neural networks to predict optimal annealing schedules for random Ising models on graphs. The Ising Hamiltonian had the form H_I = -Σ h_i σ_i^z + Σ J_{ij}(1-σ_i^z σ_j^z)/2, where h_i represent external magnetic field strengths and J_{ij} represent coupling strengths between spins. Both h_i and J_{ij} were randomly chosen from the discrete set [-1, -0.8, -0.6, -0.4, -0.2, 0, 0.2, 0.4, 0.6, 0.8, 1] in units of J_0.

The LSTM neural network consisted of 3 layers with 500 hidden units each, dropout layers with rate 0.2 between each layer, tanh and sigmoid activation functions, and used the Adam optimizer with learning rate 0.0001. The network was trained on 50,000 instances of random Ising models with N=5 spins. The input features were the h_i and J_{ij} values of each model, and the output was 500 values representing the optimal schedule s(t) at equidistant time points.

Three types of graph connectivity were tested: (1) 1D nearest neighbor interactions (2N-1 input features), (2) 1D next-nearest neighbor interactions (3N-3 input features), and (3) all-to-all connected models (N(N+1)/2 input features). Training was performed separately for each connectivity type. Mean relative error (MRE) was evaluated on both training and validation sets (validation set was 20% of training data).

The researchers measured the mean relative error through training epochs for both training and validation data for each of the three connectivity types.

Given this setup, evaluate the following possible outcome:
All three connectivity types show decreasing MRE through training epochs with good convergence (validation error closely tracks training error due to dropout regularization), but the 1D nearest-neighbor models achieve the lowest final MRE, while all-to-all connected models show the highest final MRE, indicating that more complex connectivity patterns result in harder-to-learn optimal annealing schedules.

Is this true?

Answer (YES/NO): YES